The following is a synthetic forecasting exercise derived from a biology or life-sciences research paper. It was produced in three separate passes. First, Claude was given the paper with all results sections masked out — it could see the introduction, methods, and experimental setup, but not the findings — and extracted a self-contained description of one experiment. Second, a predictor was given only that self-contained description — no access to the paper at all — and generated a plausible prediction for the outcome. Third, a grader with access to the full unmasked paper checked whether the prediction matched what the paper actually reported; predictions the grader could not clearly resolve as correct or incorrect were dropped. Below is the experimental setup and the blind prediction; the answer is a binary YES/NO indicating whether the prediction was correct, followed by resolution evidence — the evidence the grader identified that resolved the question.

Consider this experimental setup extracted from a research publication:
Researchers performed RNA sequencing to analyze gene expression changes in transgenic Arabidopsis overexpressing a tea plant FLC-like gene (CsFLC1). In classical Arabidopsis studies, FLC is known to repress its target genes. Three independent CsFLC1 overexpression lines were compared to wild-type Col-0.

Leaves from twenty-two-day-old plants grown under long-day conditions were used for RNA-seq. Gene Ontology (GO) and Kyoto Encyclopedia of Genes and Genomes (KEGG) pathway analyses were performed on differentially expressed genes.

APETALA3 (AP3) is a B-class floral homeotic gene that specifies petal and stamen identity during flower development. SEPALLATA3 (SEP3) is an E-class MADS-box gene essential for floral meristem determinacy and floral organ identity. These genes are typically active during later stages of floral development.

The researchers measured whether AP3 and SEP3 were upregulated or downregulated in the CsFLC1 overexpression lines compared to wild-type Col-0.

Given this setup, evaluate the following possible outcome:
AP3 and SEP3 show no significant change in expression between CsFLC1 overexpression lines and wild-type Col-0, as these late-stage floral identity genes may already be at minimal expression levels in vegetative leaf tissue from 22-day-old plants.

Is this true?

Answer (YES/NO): NO